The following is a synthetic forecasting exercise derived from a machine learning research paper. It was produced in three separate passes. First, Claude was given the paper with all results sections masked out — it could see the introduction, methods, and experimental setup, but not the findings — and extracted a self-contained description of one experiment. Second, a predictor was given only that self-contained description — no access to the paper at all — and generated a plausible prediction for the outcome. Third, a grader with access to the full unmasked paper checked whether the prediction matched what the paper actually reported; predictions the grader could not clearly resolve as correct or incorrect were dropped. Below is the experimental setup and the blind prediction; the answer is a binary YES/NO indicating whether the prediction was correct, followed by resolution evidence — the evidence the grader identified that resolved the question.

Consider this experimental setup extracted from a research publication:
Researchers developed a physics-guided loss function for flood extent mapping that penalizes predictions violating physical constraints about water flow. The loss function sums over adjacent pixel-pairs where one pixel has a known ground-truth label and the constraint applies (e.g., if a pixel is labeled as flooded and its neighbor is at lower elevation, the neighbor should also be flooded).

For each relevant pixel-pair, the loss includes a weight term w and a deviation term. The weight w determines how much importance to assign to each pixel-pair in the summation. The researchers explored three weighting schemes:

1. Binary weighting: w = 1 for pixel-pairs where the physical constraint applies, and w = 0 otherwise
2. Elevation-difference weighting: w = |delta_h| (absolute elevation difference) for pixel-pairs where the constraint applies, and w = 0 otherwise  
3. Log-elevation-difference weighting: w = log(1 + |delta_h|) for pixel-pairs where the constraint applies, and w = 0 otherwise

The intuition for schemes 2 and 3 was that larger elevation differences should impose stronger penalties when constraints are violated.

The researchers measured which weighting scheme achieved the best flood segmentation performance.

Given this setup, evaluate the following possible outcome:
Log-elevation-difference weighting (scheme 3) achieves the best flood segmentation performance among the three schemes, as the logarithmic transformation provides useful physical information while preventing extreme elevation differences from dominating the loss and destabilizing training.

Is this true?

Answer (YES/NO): NO